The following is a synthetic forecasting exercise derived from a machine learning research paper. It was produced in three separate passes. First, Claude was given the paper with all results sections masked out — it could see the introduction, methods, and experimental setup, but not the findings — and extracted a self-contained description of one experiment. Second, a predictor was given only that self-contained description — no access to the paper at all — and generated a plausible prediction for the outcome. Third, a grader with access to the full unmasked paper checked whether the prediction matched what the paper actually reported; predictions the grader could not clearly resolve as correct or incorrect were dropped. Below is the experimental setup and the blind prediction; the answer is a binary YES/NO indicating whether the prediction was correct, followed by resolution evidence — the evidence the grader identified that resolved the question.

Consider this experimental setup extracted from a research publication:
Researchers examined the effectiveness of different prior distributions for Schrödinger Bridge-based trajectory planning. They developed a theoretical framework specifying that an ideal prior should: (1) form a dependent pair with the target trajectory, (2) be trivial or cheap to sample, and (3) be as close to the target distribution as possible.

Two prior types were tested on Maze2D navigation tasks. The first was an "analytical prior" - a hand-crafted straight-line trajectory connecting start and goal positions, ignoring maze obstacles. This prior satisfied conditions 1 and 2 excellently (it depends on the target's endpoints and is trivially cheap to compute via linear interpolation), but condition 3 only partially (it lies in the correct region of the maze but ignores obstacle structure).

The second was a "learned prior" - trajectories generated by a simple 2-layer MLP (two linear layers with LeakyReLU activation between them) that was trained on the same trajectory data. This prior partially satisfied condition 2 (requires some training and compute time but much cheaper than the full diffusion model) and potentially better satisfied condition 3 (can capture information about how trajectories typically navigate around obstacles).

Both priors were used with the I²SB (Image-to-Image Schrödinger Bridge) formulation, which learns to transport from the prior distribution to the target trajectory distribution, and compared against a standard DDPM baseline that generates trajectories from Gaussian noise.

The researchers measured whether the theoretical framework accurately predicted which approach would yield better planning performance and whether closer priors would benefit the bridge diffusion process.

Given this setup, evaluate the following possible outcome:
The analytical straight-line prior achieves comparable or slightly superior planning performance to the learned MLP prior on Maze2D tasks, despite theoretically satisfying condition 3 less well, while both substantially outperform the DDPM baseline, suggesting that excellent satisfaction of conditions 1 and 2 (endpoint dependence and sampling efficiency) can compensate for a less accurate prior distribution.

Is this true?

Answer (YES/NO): NO